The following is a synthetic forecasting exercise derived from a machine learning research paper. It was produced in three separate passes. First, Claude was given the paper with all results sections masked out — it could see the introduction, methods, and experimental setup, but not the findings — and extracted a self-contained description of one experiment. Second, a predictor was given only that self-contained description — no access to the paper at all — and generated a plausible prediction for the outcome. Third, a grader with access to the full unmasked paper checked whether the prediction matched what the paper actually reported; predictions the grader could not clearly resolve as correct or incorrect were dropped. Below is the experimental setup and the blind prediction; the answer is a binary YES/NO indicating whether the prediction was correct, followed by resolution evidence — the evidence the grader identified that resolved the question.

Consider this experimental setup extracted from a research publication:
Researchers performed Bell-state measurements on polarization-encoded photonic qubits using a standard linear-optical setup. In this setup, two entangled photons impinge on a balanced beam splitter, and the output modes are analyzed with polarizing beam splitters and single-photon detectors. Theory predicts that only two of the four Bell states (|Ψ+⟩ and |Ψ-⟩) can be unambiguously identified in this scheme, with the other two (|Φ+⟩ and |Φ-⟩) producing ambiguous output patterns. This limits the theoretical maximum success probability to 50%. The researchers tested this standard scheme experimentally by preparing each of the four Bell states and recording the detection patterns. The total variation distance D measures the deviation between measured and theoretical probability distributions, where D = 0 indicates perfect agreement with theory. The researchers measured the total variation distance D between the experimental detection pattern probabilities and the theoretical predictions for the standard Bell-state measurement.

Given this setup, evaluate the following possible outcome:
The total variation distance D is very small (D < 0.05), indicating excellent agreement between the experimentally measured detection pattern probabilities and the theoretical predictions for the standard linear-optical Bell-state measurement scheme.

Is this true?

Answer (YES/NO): NO